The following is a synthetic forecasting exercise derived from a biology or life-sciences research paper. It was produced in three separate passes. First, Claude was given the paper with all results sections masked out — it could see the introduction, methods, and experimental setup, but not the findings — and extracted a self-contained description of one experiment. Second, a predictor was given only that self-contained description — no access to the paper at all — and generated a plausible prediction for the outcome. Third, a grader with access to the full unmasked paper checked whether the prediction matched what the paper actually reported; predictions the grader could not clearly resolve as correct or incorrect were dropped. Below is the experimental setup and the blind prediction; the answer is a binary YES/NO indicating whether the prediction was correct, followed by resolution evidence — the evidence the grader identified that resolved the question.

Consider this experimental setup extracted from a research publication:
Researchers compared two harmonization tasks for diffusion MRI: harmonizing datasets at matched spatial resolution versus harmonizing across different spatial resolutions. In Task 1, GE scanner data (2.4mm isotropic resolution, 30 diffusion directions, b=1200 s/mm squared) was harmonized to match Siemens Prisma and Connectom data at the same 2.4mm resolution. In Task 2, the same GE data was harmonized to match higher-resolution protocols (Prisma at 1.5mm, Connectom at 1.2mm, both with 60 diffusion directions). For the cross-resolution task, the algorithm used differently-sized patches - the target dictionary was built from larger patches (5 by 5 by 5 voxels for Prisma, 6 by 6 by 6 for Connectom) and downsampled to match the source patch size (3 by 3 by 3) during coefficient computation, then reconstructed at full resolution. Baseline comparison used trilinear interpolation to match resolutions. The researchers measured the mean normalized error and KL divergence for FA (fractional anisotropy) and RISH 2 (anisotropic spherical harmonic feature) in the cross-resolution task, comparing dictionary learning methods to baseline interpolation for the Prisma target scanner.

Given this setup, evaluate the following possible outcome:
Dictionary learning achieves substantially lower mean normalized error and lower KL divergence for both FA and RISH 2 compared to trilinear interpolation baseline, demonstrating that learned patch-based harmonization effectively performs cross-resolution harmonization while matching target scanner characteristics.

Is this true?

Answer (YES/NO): NO